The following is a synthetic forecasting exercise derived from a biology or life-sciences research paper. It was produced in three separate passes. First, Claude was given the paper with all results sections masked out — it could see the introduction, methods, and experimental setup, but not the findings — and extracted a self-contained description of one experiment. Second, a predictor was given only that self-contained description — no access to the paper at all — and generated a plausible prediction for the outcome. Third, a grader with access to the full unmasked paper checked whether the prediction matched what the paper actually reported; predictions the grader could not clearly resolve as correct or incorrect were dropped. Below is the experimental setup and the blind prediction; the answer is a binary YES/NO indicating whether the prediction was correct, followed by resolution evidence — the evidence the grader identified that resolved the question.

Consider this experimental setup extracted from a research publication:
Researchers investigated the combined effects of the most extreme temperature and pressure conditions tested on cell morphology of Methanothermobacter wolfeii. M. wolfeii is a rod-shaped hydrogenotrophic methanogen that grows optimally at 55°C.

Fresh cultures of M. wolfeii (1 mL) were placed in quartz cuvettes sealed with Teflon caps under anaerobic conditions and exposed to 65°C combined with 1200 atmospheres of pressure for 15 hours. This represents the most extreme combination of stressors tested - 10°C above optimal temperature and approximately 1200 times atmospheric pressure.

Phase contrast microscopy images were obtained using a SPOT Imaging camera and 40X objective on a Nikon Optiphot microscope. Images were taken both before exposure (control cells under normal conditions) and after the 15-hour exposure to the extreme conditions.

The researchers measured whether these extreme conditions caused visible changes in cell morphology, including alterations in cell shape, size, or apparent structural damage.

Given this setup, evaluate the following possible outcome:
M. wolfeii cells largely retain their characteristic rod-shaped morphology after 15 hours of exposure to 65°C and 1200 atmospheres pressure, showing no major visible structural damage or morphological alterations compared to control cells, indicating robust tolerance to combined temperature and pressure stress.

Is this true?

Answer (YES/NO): YES